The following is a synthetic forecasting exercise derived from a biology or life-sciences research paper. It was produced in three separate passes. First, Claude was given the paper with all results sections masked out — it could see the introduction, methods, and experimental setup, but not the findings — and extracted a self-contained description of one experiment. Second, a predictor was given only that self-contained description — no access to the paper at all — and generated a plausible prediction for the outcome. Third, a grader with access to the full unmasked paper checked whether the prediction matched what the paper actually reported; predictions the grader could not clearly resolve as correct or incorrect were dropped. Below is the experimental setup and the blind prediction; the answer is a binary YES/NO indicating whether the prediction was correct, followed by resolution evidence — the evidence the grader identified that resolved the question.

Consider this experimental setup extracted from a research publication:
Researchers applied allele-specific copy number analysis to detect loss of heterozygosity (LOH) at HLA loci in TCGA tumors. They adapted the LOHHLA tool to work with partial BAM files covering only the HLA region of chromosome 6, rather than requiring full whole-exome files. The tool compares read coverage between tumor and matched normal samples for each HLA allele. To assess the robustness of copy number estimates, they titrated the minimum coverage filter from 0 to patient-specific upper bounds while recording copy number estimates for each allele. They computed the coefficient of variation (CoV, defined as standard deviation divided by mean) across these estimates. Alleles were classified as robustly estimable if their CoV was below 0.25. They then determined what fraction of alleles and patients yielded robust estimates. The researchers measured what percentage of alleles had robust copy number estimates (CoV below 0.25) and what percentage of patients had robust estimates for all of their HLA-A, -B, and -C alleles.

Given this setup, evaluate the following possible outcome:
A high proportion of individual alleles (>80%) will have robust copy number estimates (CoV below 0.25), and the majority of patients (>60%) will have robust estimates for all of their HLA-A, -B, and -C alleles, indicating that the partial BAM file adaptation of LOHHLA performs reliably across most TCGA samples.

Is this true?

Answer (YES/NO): YES